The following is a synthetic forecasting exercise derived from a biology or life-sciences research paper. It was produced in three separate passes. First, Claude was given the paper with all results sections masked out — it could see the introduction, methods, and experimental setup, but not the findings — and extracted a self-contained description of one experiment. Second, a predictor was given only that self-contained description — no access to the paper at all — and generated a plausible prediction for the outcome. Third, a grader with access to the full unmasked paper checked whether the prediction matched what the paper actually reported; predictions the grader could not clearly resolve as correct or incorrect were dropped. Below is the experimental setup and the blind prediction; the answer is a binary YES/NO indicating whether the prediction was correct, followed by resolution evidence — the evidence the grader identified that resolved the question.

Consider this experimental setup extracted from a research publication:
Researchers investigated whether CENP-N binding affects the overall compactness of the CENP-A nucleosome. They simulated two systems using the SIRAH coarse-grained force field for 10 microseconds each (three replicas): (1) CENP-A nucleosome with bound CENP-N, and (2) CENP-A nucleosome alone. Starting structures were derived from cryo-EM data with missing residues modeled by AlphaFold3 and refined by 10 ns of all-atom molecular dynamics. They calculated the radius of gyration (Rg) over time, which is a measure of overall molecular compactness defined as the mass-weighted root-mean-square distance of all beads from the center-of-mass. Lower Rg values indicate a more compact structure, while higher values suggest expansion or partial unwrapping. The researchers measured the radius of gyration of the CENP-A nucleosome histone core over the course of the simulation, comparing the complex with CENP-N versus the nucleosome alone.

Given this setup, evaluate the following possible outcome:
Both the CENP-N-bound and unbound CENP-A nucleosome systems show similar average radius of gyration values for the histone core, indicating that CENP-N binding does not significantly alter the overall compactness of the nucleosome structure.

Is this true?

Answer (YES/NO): YES